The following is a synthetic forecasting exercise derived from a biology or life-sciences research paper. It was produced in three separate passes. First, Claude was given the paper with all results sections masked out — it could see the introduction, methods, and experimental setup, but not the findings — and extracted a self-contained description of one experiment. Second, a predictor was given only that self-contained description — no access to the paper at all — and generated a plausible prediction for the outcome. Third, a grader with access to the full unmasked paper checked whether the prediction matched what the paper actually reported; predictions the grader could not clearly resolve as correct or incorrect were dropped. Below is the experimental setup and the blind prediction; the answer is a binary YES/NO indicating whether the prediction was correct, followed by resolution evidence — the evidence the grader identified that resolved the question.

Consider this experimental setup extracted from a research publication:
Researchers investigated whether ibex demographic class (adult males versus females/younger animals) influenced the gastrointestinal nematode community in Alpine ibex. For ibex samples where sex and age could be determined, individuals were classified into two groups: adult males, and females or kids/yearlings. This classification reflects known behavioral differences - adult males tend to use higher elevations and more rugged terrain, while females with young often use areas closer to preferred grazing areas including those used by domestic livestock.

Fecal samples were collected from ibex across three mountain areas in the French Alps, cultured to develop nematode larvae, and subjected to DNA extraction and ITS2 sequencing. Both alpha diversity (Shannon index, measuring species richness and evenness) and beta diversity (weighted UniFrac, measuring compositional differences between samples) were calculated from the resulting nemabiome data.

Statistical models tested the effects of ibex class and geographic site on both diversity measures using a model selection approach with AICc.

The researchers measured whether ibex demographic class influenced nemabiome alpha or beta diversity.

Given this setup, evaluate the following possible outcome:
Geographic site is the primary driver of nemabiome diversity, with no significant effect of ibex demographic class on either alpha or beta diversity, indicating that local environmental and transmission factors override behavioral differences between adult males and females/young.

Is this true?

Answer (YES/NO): NO